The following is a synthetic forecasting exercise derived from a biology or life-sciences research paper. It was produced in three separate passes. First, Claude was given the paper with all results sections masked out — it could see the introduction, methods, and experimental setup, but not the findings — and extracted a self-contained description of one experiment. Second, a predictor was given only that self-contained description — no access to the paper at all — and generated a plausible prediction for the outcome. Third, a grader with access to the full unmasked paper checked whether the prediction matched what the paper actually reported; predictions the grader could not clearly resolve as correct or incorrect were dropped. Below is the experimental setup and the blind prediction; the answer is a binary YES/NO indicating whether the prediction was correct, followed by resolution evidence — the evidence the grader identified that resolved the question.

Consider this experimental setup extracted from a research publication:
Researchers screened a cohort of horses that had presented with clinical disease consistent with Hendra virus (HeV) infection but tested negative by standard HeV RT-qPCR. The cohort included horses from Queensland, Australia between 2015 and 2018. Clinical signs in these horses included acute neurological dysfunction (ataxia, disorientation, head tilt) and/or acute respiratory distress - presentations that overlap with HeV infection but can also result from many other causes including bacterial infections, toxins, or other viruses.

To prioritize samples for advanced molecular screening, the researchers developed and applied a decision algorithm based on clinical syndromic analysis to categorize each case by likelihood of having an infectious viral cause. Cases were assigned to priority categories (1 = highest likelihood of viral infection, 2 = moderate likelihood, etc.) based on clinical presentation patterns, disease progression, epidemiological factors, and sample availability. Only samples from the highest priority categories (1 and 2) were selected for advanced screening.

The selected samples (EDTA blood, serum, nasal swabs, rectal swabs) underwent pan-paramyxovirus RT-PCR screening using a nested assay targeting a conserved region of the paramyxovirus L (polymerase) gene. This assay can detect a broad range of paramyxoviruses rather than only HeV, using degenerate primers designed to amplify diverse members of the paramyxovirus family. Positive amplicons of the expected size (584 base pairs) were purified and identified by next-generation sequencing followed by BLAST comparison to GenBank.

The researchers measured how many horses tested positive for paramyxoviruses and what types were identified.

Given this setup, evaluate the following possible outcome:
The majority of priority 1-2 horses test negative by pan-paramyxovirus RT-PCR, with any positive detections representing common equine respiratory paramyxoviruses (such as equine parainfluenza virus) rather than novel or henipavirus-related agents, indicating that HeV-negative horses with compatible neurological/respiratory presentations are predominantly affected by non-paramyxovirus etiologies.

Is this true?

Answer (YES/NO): NO